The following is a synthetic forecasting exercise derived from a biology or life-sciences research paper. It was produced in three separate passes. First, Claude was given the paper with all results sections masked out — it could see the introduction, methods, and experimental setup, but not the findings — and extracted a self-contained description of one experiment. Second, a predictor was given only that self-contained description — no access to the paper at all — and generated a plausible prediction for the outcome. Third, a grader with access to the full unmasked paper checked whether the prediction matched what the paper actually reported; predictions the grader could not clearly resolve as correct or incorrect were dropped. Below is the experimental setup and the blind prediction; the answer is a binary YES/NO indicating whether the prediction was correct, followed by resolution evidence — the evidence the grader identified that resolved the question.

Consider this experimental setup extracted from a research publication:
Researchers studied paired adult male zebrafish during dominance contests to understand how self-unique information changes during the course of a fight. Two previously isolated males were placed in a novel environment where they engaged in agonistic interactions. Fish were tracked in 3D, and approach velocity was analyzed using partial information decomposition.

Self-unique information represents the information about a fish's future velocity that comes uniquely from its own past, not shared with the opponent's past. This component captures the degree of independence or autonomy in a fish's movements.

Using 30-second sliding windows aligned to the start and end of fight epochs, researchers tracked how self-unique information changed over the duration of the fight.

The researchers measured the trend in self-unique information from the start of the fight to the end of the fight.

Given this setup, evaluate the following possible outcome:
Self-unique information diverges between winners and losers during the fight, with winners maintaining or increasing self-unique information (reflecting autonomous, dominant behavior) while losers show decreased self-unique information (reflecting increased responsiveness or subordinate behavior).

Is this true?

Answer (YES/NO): NO